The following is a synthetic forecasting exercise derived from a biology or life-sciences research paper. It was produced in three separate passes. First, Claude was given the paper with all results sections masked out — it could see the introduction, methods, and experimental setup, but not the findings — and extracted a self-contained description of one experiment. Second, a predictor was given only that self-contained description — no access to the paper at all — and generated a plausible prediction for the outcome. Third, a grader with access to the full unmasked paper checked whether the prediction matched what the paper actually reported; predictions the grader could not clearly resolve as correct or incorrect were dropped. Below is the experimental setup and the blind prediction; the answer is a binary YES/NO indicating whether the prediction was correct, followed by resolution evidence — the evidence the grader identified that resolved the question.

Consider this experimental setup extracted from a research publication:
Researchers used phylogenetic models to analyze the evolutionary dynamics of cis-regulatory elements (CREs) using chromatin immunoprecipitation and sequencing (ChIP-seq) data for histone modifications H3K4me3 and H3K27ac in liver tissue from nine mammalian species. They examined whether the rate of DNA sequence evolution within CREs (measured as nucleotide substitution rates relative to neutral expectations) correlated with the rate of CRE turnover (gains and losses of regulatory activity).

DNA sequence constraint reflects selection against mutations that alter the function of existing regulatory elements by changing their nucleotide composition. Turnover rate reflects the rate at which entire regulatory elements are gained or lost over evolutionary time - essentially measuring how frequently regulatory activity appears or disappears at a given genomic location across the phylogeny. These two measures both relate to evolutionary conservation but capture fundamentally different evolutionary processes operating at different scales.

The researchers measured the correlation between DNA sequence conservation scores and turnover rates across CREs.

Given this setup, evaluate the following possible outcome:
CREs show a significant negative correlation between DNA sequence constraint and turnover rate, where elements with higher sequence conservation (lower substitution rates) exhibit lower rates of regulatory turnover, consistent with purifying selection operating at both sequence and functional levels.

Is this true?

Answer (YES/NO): YES